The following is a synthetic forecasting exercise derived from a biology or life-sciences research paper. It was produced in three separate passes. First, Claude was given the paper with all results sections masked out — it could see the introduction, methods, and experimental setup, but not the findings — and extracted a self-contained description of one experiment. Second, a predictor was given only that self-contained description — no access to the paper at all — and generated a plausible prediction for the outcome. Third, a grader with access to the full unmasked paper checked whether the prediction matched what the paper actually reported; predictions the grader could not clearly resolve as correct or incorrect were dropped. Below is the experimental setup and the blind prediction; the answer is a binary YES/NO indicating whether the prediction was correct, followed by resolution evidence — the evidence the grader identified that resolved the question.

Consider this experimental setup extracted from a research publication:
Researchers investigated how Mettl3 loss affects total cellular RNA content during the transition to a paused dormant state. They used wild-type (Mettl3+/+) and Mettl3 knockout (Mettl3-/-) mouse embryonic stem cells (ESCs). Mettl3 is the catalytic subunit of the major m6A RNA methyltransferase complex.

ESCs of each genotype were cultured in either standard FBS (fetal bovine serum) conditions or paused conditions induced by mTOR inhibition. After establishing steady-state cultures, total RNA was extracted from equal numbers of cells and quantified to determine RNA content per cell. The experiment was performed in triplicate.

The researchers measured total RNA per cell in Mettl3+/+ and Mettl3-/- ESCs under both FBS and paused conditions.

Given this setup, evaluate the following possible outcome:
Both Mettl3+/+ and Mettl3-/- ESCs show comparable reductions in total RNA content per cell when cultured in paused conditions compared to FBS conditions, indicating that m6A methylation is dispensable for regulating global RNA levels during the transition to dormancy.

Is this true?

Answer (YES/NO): NO